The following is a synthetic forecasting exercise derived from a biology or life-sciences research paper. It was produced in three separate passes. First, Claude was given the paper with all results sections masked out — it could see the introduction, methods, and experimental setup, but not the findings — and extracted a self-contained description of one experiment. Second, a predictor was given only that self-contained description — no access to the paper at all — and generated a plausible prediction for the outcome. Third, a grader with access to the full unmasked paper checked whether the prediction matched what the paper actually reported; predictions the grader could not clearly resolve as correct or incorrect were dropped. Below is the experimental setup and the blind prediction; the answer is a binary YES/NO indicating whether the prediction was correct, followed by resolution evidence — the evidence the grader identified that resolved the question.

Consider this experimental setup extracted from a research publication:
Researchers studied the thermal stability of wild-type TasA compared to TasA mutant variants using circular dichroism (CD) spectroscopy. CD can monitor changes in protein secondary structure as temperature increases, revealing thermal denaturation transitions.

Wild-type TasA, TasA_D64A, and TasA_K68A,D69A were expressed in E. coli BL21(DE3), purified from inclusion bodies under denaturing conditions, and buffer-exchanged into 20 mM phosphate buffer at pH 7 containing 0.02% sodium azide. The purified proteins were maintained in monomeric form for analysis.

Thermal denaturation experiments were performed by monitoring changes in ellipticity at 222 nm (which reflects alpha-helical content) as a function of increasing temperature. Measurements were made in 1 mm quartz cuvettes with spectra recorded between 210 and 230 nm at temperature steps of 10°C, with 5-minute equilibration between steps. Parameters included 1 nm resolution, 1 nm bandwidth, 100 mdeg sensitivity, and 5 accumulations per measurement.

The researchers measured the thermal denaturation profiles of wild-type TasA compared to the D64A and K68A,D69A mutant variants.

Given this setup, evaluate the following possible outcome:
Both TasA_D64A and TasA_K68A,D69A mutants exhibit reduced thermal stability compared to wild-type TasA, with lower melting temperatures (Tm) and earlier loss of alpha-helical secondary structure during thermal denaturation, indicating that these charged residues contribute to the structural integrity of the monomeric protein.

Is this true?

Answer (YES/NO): NO